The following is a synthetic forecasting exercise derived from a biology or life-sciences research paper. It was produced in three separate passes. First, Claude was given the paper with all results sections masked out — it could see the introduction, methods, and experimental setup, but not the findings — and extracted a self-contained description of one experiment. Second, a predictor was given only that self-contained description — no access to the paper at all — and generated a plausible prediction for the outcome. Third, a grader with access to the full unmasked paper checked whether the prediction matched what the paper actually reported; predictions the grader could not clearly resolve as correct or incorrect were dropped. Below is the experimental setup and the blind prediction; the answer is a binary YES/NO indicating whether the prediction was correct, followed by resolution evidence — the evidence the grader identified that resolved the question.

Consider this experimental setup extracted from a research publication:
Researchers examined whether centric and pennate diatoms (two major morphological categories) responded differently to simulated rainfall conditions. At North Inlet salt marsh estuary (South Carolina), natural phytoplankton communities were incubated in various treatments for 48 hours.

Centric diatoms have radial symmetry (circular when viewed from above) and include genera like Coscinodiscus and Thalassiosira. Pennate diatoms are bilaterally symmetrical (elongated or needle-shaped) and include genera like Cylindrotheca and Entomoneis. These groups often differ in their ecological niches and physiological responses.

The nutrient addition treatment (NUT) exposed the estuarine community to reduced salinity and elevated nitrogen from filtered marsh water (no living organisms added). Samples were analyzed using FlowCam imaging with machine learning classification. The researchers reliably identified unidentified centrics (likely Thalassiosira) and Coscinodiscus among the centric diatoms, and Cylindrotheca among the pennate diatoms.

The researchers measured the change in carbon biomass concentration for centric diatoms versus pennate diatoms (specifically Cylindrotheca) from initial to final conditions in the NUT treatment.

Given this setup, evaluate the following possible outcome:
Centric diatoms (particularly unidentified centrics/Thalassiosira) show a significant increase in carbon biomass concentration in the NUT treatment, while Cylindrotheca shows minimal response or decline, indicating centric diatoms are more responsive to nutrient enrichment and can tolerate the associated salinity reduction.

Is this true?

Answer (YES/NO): NO